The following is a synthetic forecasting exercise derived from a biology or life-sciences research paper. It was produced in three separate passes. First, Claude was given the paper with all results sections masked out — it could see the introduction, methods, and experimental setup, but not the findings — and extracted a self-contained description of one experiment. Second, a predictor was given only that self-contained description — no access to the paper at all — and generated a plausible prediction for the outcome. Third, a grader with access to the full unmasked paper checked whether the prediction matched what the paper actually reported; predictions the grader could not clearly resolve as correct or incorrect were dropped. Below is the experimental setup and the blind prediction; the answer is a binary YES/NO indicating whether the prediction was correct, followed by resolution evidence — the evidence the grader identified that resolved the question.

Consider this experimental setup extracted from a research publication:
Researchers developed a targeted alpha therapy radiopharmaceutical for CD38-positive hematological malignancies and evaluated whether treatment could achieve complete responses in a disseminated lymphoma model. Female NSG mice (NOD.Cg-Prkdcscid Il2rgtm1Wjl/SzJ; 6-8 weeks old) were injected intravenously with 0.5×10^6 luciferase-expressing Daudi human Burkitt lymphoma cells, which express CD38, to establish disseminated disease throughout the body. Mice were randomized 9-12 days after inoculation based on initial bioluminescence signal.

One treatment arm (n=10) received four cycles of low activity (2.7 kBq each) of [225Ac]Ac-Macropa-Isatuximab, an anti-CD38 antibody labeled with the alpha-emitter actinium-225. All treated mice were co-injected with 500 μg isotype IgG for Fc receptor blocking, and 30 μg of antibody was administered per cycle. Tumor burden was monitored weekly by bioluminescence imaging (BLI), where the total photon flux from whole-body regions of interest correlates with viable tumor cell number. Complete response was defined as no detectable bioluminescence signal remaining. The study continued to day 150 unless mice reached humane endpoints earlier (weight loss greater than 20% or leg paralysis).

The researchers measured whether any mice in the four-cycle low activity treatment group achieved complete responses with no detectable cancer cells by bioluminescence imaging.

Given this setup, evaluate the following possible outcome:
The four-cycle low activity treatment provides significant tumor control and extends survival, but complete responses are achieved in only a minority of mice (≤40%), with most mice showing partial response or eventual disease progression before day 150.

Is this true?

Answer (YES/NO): NO